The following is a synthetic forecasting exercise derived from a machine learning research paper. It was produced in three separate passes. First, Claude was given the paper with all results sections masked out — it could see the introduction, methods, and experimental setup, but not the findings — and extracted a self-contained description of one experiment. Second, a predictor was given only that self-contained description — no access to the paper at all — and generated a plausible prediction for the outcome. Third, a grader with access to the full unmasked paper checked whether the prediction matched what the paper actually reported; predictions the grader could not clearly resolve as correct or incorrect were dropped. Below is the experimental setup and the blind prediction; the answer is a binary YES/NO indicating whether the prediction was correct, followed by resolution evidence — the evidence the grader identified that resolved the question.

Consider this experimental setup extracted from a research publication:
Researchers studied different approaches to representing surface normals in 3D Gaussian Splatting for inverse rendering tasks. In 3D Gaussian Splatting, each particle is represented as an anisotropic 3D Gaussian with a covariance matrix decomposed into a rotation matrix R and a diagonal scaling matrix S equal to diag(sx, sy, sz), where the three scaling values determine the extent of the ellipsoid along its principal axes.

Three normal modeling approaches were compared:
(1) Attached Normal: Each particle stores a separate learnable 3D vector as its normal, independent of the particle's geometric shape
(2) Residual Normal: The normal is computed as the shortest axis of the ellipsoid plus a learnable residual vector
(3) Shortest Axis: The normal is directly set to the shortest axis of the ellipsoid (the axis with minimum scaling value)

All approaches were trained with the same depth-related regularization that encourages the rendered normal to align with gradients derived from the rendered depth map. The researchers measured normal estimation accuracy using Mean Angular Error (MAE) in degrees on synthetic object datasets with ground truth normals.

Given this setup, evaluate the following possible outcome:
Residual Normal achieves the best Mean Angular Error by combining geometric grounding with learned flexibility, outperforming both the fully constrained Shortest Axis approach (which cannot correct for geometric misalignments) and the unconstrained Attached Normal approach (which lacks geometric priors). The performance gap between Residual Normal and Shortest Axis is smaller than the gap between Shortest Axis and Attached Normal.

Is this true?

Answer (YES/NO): NO